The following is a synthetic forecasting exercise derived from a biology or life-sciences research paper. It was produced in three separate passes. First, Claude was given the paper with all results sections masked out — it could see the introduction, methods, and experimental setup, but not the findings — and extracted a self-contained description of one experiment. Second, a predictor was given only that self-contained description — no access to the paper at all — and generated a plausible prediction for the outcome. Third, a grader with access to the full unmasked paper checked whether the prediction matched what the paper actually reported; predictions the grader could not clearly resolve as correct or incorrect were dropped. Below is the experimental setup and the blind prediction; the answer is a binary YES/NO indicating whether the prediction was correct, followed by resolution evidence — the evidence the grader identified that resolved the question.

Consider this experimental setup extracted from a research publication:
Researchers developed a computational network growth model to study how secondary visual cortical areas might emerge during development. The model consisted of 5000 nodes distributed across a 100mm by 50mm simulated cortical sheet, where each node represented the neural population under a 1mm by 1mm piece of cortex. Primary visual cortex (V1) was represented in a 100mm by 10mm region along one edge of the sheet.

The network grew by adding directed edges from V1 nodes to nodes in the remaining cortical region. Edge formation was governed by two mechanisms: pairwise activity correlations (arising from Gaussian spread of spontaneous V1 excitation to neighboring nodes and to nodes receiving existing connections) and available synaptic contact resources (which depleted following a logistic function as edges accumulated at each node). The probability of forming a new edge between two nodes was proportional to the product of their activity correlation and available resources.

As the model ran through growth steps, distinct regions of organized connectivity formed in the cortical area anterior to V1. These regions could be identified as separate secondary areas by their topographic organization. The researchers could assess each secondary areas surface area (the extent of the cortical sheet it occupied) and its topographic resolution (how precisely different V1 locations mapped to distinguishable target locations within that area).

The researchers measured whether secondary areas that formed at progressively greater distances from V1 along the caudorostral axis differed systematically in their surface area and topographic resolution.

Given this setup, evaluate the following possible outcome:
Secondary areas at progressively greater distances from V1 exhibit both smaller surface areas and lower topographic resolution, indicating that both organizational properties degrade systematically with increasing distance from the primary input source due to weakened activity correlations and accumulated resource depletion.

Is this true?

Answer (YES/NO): YES